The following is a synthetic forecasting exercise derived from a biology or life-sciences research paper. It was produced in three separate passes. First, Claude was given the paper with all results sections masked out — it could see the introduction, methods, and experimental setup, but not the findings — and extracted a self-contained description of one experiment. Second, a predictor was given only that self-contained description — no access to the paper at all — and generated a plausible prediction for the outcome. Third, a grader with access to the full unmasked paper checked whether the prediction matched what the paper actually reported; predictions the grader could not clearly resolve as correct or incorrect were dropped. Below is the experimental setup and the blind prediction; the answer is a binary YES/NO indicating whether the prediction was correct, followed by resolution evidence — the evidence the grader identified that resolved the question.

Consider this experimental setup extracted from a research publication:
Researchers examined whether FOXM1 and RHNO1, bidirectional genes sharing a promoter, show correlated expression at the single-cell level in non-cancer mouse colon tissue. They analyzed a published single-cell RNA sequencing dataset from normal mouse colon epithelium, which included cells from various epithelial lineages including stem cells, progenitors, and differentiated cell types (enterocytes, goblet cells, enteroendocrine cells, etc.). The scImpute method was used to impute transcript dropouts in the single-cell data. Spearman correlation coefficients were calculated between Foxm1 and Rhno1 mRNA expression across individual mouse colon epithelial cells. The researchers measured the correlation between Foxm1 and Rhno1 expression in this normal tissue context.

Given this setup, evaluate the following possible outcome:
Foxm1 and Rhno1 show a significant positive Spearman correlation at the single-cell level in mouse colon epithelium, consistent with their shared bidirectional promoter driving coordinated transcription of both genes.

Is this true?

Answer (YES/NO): YES